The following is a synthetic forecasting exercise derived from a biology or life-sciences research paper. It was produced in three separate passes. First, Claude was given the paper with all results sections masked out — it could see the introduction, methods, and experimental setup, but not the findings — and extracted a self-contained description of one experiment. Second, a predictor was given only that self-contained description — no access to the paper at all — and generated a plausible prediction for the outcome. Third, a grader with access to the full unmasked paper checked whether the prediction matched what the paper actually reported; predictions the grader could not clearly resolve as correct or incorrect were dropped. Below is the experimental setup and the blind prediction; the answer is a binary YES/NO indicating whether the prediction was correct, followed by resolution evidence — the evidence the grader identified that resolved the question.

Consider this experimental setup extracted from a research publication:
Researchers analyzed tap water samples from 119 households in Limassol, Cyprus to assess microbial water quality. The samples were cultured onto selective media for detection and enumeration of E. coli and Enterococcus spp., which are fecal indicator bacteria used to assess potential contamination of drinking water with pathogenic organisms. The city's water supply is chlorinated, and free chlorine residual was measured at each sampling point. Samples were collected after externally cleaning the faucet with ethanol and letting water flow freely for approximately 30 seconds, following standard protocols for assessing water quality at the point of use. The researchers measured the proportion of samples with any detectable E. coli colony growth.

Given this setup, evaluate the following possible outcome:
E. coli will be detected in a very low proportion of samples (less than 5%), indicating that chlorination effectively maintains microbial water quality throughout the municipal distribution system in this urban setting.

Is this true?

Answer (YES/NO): NO